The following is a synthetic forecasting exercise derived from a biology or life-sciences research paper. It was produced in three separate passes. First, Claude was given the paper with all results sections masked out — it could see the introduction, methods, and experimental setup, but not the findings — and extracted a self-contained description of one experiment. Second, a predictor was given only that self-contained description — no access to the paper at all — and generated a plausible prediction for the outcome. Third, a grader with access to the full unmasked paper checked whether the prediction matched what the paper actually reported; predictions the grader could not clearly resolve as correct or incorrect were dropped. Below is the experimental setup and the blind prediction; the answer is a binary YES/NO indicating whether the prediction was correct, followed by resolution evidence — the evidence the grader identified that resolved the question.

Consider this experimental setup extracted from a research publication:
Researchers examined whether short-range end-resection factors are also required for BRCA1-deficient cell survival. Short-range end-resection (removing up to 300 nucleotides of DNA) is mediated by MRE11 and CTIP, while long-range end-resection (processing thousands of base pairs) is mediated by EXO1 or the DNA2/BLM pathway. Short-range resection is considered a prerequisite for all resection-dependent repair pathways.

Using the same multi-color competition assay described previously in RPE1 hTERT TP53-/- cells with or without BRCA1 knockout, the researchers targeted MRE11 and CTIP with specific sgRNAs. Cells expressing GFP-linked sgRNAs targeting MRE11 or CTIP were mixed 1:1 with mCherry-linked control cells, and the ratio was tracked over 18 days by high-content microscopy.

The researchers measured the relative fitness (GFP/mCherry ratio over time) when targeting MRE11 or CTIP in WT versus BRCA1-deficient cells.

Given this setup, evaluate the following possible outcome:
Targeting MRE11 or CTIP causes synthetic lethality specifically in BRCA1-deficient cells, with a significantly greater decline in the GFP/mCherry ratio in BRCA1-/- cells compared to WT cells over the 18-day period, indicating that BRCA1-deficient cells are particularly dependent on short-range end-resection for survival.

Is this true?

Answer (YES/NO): NO